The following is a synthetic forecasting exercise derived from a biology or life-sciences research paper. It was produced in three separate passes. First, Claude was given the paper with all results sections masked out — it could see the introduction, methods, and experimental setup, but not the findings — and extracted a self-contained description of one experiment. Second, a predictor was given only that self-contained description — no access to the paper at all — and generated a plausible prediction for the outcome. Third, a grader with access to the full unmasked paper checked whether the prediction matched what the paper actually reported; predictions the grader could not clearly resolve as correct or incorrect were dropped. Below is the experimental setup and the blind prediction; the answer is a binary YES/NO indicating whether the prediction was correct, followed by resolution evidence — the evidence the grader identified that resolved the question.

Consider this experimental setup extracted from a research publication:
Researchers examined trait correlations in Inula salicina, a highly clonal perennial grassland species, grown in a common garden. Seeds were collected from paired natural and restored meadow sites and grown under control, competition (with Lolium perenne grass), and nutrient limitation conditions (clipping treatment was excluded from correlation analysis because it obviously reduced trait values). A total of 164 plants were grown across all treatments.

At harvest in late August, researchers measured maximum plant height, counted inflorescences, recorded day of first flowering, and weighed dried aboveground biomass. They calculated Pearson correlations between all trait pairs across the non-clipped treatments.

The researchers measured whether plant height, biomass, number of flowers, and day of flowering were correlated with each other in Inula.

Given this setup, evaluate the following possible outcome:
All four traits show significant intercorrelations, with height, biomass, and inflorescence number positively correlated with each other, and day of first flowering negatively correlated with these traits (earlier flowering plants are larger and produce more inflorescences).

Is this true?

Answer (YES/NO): YES